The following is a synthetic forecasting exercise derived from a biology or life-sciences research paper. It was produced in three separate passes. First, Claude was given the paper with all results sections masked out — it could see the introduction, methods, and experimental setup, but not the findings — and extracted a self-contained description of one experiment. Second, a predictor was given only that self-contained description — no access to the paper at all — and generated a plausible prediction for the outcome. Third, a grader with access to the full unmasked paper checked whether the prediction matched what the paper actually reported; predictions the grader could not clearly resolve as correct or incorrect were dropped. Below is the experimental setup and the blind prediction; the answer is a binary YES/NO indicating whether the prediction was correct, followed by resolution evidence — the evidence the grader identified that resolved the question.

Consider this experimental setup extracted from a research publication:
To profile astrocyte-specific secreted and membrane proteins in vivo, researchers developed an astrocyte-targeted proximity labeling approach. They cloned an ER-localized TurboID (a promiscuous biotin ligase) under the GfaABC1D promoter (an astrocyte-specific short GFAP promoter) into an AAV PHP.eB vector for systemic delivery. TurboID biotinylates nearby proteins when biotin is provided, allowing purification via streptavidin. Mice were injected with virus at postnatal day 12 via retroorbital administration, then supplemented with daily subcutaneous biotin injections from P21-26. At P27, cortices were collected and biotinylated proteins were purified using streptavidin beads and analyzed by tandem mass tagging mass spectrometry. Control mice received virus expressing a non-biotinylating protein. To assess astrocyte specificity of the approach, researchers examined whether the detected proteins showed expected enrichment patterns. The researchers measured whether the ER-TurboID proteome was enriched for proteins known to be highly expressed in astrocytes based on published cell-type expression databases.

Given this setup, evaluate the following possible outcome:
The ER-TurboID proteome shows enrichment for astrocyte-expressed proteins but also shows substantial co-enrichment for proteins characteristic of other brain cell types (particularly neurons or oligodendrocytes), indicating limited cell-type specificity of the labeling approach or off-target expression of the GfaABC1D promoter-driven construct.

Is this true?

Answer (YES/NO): NO